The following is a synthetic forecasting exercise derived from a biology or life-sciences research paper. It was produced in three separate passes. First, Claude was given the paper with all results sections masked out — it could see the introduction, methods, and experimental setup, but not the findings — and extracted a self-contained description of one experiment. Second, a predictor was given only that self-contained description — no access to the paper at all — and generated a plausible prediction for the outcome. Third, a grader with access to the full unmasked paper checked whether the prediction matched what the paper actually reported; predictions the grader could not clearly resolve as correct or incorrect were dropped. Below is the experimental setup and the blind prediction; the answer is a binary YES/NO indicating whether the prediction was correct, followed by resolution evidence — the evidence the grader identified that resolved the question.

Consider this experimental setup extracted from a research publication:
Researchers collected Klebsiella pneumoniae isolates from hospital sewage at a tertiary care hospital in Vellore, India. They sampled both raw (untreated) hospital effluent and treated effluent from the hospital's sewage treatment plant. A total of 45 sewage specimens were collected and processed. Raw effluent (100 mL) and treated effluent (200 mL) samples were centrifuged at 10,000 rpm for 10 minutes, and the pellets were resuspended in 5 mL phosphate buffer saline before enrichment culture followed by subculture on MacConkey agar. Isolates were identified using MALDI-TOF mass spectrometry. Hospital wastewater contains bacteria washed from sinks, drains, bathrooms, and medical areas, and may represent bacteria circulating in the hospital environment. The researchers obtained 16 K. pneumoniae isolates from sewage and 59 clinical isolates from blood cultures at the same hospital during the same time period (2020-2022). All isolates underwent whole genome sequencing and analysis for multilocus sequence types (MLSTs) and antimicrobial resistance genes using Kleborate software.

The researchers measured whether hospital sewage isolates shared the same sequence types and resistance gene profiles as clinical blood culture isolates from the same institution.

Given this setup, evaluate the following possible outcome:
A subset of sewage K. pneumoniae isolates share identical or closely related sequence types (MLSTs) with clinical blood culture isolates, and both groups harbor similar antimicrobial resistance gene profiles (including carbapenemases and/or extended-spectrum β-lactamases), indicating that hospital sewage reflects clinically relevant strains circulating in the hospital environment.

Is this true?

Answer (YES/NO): YES